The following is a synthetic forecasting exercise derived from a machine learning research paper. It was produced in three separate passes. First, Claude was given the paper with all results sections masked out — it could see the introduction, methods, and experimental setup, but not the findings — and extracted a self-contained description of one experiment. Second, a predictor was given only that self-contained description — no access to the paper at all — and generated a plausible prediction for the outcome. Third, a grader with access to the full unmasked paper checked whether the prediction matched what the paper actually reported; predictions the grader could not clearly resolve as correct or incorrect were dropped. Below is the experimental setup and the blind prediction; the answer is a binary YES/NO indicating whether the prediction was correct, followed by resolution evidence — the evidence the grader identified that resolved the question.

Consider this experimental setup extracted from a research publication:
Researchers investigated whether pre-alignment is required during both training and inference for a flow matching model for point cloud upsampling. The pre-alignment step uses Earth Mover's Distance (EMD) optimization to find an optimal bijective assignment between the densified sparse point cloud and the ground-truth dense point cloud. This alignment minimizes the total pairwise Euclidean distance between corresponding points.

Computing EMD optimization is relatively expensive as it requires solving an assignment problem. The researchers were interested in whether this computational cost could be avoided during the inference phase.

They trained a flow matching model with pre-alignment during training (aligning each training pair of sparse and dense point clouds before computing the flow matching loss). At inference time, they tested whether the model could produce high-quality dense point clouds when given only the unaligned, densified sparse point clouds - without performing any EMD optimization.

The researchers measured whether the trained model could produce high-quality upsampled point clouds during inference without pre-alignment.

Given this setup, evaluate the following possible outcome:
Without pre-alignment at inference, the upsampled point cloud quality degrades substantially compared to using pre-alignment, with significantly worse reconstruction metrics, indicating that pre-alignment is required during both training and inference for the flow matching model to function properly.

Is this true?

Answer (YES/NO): NO